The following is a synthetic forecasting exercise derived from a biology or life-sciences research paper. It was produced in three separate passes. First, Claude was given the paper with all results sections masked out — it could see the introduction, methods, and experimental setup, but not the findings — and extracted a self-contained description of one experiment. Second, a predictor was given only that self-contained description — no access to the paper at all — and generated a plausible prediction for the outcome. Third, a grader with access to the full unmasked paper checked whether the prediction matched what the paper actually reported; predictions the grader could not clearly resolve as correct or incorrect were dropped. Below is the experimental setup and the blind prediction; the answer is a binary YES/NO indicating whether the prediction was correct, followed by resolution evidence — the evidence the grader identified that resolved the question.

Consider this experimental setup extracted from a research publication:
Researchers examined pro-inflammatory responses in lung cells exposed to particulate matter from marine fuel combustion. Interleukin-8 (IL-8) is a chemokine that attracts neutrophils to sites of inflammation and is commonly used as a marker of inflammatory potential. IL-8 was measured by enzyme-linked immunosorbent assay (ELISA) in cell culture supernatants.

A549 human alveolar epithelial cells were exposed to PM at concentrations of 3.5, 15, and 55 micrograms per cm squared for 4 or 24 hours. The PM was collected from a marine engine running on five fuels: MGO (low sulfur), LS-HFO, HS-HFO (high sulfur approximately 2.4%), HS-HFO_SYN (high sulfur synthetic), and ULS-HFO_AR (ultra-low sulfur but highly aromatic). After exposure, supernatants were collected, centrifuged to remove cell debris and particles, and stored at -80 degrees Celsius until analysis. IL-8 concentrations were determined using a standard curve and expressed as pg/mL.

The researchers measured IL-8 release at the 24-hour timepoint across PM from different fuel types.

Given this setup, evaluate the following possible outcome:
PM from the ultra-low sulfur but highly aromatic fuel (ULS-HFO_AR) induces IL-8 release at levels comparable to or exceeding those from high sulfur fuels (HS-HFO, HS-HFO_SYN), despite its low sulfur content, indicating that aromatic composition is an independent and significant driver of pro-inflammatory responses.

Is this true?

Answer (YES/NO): NO